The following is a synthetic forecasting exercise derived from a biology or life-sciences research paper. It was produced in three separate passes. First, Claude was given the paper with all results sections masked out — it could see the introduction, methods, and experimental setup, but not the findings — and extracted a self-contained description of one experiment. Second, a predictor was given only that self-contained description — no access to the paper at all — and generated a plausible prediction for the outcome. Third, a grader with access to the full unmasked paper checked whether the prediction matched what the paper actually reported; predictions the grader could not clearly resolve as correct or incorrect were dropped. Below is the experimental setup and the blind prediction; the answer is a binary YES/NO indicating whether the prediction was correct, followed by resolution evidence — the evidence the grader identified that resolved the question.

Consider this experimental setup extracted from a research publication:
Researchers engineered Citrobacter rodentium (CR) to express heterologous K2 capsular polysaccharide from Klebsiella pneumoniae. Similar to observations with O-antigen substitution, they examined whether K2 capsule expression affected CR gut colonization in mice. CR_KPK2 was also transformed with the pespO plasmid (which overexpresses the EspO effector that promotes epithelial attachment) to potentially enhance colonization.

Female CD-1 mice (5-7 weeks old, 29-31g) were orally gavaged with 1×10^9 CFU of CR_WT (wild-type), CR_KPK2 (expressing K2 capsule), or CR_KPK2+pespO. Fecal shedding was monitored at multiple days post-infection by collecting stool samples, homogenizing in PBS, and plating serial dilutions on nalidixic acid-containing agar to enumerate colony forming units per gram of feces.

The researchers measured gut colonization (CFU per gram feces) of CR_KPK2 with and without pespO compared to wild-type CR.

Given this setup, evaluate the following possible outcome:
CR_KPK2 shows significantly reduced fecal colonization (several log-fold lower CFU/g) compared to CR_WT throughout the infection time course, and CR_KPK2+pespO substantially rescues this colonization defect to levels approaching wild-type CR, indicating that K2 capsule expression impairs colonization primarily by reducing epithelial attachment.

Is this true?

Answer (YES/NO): YES